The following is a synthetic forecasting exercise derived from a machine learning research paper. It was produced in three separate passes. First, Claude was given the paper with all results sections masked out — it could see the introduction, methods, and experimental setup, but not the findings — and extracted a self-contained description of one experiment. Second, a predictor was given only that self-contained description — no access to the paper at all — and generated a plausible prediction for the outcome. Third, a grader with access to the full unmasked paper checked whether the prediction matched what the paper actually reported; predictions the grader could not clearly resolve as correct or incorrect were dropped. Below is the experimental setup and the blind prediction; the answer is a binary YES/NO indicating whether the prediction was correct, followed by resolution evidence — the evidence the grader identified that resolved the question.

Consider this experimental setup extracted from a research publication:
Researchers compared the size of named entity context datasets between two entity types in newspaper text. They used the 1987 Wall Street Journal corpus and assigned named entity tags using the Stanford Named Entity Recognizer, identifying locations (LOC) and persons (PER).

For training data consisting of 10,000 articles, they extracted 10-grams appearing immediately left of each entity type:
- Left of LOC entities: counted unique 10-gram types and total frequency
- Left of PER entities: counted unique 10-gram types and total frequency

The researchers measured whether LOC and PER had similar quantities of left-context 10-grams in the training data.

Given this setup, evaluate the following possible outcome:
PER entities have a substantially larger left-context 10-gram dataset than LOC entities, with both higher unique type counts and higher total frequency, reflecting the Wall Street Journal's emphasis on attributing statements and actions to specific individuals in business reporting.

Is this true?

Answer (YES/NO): NO